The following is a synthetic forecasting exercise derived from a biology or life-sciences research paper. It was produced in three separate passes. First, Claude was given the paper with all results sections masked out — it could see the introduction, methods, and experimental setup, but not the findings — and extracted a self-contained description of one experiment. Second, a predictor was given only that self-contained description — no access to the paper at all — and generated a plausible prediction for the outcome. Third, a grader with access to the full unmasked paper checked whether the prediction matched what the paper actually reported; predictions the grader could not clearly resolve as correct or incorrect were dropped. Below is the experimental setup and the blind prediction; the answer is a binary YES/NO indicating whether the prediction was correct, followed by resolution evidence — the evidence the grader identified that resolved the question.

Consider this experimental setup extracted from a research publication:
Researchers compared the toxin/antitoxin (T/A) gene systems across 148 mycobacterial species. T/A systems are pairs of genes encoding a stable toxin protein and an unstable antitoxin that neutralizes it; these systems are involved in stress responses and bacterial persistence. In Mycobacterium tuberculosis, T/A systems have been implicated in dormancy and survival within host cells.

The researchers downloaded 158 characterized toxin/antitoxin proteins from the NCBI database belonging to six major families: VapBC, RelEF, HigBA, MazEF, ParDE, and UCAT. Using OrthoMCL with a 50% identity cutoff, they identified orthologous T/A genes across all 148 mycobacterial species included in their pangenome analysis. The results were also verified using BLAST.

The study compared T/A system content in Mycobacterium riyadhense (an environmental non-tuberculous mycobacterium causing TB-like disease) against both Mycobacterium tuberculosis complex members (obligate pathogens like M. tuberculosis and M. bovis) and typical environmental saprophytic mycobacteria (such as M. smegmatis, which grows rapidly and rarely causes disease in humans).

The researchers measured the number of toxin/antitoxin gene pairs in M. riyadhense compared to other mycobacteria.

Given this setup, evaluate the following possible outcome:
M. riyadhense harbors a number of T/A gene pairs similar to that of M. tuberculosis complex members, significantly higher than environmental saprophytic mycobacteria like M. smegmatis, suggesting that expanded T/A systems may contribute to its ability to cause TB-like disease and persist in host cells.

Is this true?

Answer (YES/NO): NO